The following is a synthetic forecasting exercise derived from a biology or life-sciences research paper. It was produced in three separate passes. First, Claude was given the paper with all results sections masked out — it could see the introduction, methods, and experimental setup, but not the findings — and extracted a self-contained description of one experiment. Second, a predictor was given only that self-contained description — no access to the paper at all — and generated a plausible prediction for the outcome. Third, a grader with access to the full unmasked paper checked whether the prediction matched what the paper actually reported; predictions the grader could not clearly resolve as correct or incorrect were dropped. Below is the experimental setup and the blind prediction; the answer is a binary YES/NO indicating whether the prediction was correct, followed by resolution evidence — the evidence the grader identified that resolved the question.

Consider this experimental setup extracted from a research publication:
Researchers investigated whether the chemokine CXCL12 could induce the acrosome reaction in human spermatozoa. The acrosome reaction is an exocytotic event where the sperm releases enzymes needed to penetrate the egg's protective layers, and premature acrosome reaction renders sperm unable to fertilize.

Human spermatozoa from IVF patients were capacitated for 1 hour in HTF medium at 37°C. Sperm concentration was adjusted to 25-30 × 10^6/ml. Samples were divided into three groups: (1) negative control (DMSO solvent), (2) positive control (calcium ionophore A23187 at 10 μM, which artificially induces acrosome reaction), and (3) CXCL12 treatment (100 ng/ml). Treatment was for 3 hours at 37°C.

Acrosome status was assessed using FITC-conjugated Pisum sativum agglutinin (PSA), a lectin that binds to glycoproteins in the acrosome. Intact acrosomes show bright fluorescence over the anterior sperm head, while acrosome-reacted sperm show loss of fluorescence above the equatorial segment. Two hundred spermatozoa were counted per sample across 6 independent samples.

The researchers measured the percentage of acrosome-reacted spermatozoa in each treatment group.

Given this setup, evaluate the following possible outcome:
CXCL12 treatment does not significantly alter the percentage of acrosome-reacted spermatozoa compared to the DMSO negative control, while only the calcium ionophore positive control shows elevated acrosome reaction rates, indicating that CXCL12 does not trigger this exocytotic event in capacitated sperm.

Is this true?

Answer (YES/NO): NO